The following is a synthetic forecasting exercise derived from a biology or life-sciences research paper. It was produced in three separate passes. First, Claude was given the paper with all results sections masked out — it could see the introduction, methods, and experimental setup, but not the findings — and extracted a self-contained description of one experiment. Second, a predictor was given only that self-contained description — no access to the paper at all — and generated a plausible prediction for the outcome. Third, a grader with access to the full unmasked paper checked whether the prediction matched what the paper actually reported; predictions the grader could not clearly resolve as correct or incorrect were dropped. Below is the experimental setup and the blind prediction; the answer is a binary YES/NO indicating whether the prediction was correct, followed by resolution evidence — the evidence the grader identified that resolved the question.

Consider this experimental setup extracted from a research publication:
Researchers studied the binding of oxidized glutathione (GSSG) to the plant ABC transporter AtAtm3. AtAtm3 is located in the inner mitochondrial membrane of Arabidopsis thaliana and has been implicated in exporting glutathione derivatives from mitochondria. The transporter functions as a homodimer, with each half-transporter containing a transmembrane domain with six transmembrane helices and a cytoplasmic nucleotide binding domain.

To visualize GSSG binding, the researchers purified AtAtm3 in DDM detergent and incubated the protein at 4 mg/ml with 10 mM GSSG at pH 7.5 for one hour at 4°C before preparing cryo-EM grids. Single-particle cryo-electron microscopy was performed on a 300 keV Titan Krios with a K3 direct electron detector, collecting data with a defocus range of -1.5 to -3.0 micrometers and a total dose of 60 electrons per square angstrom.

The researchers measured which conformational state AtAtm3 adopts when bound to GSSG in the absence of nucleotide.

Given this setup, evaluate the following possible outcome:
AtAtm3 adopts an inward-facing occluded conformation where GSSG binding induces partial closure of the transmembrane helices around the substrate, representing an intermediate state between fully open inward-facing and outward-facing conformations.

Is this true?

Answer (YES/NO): NO